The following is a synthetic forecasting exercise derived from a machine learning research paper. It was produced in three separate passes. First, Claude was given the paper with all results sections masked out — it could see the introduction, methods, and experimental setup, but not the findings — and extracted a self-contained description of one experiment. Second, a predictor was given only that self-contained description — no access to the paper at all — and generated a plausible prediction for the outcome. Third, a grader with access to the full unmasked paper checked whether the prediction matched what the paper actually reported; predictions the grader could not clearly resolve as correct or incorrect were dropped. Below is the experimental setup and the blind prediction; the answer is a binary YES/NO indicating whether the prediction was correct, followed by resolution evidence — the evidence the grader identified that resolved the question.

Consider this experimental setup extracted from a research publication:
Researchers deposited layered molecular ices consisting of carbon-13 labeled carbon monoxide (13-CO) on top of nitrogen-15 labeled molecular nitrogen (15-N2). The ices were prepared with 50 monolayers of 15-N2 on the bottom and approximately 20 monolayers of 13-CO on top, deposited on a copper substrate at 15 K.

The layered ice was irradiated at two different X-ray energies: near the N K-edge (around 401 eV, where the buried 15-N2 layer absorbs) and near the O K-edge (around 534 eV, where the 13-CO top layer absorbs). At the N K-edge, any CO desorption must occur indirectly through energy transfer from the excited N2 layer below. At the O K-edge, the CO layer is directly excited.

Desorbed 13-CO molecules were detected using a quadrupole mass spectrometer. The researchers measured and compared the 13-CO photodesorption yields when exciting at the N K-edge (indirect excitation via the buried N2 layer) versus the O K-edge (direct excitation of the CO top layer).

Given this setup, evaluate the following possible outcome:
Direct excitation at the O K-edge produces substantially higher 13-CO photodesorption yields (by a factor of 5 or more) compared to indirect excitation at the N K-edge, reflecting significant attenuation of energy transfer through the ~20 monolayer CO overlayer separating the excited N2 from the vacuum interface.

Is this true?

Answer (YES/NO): NO